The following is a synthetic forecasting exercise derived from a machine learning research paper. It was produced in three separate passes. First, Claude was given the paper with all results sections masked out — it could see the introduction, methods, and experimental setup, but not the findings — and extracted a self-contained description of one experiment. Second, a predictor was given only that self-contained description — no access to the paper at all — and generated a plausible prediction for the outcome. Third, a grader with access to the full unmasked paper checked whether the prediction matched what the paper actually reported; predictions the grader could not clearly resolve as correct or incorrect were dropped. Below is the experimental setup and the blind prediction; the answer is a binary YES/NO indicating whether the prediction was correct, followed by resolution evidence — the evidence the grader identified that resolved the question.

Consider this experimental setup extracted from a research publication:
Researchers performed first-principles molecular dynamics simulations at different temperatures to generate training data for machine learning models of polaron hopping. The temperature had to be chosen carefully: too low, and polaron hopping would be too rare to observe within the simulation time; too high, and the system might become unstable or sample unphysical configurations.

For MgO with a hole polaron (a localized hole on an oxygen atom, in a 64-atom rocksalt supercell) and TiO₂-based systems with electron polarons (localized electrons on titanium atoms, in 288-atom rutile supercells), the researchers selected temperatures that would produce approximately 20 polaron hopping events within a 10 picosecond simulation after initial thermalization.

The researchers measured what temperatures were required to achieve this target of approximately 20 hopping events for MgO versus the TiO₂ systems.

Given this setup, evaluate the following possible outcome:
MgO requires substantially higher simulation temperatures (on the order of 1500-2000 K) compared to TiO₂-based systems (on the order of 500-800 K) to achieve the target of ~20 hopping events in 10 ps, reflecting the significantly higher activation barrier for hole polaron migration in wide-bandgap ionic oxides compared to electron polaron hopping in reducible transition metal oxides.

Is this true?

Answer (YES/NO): NO